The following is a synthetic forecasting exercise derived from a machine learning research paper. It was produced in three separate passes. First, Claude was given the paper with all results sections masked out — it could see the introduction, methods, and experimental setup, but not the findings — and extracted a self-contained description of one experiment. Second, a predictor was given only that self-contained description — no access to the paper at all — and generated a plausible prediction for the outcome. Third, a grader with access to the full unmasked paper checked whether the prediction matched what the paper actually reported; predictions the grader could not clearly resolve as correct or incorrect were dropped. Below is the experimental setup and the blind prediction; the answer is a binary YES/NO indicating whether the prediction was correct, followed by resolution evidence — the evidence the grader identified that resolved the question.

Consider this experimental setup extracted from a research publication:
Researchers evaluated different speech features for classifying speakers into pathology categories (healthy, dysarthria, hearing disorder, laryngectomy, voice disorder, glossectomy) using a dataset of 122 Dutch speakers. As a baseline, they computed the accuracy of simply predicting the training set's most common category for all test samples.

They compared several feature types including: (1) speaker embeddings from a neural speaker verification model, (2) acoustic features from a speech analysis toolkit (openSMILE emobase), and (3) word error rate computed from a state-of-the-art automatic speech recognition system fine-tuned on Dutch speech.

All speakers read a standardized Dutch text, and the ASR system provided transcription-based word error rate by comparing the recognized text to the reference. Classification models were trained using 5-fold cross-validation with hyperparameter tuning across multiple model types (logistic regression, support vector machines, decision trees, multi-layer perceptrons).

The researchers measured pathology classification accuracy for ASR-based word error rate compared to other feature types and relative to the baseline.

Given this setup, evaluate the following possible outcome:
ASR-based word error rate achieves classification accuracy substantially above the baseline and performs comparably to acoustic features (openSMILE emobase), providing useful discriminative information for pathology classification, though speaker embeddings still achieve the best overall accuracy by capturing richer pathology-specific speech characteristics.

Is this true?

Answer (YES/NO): NO